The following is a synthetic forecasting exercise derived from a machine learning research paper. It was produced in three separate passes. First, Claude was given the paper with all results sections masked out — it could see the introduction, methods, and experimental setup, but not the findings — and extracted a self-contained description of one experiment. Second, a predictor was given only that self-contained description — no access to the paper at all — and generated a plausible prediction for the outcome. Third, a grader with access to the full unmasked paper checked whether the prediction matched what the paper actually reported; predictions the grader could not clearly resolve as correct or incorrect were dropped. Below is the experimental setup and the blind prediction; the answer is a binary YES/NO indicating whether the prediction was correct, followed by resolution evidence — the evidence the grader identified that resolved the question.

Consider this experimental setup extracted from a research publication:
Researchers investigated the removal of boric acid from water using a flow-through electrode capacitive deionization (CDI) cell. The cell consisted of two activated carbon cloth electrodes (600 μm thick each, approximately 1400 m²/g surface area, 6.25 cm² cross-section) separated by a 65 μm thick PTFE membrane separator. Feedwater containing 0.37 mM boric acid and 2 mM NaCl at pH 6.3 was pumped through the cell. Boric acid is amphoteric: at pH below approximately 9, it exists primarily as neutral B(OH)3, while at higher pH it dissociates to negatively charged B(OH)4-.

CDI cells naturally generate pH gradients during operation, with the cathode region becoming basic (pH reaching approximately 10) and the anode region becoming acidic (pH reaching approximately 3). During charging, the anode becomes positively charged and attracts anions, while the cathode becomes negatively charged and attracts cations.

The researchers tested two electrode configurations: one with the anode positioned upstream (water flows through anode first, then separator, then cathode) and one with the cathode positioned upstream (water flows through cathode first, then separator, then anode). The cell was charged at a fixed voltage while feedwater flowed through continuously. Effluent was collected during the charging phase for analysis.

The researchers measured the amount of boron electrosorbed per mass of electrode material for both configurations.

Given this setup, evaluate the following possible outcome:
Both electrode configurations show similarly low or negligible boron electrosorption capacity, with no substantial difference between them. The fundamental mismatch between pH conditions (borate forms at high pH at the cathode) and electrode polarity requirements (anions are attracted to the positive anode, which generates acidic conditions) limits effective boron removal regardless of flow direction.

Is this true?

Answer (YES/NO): NO